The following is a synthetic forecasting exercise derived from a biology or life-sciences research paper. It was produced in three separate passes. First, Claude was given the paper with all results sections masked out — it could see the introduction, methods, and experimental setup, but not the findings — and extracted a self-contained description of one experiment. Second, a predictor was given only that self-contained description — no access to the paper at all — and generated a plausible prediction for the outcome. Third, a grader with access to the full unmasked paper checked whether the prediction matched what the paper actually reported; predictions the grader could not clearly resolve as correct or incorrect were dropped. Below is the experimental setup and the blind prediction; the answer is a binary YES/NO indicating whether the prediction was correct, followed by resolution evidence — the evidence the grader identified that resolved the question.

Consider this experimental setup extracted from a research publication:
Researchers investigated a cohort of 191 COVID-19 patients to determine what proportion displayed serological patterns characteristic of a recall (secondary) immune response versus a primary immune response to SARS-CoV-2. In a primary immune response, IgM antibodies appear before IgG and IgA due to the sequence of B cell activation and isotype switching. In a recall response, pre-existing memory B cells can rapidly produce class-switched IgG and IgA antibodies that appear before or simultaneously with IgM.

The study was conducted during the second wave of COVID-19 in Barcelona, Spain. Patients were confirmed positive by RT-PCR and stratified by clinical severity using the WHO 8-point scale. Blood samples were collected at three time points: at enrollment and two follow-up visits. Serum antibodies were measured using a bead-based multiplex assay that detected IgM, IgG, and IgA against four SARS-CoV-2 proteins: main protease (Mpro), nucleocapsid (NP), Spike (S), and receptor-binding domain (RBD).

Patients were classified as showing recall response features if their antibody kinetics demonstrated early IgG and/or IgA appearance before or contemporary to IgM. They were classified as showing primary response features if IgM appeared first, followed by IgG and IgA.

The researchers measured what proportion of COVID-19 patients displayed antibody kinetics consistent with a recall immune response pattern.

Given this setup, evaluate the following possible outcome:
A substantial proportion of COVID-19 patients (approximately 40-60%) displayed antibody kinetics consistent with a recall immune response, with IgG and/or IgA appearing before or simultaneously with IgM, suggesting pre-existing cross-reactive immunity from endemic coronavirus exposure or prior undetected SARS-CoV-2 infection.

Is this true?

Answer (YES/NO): NO